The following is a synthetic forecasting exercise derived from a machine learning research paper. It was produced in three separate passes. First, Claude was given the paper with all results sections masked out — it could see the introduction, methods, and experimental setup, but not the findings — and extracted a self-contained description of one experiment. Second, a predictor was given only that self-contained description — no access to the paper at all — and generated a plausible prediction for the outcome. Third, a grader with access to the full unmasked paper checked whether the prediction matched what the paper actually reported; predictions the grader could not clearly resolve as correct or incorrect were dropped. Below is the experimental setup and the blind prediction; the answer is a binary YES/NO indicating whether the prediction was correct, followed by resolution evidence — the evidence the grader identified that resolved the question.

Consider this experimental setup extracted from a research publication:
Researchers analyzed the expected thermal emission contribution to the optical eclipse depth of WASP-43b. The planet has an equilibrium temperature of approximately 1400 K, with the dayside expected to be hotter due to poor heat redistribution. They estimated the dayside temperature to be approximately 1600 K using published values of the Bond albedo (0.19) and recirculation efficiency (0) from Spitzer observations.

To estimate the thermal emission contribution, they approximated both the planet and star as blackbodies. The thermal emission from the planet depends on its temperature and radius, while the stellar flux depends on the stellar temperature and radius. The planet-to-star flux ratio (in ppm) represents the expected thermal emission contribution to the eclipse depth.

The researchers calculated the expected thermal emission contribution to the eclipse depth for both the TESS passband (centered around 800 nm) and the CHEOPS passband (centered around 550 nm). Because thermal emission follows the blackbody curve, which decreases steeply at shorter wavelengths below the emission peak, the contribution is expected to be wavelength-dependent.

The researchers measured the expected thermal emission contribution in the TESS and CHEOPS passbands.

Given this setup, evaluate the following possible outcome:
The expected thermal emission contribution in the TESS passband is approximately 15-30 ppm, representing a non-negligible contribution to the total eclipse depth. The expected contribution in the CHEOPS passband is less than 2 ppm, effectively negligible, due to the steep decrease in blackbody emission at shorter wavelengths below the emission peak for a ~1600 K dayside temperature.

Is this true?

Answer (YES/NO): NO